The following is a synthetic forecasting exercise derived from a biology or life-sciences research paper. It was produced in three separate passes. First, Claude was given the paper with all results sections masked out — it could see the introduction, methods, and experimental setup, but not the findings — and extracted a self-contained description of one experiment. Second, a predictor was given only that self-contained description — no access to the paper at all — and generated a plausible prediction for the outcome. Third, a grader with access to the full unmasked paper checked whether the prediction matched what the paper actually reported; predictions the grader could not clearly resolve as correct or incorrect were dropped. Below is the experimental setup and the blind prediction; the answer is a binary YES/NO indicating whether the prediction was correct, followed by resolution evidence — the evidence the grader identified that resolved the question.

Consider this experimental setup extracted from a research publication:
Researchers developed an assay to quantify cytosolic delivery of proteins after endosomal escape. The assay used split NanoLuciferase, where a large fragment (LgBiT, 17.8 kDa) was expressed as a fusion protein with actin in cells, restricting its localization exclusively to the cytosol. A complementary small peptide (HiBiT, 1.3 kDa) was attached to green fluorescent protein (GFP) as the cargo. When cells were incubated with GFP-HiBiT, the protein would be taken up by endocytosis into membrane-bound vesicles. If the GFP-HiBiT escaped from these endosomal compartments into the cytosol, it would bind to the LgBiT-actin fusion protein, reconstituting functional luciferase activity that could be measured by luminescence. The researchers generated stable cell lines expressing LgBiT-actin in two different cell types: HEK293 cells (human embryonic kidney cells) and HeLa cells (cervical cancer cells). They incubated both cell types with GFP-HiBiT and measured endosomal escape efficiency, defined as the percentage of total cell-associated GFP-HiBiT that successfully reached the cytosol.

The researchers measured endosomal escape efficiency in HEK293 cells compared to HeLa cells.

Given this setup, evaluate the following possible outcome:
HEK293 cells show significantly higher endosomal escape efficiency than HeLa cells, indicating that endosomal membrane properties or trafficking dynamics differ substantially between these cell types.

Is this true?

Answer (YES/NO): NO